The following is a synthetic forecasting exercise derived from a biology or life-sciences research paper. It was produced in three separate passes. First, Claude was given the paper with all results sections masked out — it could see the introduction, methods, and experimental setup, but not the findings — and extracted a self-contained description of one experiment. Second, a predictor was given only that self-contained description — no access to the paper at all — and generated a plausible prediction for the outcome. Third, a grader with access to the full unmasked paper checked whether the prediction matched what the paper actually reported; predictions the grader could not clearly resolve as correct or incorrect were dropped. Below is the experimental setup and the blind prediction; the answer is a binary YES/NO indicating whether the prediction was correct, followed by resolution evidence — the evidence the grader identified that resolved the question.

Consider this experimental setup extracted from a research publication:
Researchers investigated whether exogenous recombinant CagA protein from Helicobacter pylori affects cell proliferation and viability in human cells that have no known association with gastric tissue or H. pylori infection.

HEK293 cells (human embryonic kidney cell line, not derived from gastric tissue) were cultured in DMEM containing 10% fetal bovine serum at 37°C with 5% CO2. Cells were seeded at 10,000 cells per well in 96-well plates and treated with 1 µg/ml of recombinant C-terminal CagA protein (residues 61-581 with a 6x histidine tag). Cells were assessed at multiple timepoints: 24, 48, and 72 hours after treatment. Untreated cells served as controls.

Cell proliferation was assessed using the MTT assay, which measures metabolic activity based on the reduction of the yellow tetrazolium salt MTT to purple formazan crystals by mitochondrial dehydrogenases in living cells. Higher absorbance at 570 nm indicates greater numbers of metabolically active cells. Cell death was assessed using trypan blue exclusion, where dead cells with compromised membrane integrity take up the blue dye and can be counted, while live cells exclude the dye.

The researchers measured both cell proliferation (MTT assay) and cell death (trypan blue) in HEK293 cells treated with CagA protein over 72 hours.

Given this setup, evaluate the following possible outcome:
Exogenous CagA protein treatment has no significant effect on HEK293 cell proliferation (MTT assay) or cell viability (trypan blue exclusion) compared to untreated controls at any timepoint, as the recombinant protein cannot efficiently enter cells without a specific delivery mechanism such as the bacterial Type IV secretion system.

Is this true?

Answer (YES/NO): NO